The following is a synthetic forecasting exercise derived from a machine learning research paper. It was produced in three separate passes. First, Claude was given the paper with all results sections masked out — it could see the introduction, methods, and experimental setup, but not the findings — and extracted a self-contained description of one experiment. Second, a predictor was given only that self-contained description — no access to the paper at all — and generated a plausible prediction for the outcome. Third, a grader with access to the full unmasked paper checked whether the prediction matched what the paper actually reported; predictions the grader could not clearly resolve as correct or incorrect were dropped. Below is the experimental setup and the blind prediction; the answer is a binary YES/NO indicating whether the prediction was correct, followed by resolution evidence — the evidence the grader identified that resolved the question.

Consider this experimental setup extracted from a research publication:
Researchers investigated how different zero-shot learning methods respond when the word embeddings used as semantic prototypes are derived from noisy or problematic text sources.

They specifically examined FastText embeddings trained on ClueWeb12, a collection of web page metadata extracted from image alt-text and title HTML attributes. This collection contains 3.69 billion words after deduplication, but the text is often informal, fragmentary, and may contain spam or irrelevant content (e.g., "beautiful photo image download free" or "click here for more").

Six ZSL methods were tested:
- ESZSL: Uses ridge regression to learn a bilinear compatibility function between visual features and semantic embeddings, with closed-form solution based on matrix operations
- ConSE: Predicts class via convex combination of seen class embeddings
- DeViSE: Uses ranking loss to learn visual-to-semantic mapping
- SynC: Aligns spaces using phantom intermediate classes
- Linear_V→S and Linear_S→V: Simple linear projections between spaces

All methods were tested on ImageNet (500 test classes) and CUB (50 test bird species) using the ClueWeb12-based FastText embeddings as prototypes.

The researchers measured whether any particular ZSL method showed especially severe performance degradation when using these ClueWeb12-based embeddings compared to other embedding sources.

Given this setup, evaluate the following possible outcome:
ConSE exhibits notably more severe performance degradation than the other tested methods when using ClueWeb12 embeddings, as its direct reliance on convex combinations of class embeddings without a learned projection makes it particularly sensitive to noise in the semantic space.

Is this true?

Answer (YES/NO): NO